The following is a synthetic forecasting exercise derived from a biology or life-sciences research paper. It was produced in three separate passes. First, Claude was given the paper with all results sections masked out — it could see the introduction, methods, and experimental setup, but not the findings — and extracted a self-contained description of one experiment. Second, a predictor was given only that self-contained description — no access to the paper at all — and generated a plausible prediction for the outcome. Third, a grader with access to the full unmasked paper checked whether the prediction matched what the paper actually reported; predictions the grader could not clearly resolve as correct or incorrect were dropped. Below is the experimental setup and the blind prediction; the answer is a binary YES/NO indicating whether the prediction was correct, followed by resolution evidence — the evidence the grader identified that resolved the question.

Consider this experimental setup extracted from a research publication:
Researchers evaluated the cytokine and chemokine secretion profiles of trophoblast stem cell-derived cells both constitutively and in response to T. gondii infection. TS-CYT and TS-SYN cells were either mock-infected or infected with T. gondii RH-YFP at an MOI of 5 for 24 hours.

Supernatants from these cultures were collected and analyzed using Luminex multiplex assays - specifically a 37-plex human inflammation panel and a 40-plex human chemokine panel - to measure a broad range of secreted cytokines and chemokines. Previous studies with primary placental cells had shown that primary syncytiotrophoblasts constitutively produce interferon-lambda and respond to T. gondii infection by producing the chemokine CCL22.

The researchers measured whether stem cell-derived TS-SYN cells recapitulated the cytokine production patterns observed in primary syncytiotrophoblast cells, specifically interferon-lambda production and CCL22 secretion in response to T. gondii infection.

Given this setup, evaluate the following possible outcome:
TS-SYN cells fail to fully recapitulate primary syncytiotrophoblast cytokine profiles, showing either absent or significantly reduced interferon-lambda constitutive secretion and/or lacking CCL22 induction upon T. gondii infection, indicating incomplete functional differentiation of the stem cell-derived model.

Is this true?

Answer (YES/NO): YES